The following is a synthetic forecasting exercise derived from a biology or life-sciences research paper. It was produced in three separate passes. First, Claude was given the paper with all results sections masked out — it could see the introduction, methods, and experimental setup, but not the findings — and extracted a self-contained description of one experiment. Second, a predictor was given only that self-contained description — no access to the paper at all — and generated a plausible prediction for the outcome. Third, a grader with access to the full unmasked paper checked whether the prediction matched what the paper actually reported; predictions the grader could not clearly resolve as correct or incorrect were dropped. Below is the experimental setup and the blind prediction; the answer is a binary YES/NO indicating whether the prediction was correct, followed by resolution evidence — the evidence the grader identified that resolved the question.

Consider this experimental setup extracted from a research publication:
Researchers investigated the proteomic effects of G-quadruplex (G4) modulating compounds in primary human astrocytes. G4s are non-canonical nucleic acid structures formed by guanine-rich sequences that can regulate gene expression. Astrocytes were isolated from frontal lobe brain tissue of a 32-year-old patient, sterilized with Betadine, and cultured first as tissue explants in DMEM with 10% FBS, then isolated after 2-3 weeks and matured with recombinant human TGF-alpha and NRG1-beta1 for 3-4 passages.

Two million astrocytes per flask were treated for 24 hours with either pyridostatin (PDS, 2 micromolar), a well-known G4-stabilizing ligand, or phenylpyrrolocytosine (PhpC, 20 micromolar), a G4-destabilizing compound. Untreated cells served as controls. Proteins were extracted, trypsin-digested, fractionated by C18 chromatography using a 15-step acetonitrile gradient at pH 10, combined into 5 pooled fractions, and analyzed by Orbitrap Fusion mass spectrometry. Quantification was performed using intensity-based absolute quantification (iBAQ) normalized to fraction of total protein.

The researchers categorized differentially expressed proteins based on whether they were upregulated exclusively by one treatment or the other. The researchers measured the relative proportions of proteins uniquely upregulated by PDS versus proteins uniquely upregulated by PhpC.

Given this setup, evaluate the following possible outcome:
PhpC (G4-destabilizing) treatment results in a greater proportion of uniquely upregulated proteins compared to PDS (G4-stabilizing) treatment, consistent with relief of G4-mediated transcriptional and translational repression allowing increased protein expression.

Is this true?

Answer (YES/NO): YES